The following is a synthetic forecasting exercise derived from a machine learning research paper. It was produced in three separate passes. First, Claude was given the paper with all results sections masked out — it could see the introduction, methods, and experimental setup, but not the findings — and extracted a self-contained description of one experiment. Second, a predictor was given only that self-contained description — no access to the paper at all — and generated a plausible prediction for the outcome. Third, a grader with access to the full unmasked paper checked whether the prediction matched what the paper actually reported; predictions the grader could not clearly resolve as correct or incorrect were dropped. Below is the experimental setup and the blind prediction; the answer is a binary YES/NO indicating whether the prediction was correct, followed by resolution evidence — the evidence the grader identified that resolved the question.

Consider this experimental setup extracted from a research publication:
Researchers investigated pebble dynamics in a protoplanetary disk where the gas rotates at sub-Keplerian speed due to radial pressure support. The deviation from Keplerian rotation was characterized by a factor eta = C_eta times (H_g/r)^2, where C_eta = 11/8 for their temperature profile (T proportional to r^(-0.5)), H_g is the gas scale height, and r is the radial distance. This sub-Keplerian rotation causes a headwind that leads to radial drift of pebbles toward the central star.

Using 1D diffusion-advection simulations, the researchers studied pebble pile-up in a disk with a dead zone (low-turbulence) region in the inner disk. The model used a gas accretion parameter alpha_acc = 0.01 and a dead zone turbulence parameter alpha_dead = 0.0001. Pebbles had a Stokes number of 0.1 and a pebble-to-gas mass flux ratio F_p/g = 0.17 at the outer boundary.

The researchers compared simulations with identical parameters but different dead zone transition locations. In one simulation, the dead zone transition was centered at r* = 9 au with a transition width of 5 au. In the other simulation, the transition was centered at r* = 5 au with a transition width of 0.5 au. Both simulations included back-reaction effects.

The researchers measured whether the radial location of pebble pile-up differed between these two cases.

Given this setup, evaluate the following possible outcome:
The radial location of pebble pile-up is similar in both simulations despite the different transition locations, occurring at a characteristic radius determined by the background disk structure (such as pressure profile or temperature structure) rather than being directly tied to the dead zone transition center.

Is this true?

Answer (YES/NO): NO